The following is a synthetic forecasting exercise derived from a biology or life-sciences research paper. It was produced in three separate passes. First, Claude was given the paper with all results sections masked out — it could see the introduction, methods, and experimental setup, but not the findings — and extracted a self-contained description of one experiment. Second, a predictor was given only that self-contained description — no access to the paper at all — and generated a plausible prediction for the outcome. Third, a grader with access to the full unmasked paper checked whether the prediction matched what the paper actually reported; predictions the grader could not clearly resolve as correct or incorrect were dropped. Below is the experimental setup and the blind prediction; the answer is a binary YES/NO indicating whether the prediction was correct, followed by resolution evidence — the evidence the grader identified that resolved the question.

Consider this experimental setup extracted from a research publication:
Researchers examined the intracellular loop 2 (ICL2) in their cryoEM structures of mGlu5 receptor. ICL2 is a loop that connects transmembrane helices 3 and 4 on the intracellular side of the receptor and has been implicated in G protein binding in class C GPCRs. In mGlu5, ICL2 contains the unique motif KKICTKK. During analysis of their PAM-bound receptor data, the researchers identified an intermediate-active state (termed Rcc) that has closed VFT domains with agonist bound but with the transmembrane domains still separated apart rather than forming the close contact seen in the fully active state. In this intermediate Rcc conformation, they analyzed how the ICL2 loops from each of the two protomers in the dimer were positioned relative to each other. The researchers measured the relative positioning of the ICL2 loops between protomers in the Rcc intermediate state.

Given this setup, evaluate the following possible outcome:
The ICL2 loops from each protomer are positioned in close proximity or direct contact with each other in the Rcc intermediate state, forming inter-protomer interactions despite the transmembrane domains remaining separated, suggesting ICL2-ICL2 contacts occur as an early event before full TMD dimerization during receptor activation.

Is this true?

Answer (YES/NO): YES